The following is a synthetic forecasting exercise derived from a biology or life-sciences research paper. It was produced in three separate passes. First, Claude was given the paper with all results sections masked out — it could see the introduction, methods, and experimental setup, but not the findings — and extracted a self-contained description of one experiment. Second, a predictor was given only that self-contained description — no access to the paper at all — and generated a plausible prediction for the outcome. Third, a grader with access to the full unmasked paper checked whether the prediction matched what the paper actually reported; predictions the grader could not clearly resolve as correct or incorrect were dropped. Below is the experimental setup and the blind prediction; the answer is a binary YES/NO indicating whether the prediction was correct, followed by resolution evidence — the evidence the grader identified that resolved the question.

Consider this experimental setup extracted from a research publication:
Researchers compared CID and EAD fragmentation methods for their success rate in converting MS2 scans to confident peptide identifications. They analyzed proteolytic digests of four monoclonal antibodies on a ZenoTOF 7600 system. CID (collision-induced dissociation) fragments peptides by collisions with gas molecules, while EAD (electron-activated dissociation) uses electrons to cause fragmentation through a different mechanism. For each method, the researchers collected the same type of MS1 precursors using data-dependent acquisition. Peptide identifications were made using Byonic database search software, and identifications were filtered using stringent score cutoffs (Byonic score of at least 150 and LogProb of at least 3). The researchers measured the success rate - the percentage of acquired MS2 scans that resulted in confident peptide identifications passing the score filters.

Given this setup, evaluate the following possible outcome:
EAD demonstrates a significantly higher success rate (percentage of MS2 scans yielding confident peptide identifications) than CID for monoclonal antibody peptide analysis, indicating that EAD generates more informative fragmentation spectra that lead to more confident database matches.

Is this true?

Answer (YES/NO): NO